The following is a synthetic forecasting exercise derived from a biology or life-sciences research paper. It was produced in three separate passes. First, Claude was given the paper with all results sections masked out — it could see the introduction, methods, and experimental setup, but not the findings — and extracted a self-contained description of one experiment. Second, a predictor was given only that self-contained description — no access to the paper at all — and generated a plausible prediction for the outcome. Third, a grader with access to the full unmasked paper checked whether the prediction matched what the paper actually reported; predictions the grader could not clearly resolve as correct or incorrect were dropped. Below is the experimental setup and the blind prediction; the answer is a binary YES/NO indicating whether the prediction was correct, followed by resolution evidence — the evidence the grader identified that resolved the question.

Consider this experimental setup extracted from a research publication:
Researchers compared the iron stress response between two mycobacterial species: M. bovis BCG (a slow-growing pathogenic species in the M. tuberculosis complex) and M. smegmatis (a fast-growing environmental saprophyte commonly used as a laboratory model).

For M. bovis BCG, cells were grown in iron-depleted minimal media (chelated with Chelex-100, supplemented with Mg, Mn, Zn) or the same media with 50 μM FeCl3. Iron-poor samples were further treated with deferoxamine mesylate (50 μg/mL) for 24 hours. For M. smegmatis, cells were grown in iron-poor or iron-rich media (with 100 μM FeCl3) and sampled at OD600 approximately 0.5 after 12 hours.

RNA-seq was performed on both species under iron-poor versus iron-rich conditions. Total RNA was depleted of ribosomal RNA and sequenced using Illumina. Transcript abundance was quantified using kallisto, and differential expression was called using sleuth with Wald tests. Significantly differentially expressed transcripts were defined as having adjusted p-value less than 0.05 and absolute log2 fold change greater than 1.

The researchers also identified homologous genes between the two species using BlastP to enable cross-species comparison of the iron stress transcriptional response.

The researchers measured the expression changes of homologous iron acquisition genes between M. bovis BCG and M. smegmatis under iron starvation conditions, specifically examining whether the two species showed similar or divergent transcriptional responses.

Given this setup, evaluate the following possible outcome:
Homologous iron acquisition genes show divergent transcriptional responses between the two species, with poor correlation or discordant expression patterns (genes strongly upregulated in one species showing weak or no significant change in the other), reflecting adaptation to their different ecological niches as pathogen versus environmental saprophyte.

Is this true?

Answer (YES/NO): NO